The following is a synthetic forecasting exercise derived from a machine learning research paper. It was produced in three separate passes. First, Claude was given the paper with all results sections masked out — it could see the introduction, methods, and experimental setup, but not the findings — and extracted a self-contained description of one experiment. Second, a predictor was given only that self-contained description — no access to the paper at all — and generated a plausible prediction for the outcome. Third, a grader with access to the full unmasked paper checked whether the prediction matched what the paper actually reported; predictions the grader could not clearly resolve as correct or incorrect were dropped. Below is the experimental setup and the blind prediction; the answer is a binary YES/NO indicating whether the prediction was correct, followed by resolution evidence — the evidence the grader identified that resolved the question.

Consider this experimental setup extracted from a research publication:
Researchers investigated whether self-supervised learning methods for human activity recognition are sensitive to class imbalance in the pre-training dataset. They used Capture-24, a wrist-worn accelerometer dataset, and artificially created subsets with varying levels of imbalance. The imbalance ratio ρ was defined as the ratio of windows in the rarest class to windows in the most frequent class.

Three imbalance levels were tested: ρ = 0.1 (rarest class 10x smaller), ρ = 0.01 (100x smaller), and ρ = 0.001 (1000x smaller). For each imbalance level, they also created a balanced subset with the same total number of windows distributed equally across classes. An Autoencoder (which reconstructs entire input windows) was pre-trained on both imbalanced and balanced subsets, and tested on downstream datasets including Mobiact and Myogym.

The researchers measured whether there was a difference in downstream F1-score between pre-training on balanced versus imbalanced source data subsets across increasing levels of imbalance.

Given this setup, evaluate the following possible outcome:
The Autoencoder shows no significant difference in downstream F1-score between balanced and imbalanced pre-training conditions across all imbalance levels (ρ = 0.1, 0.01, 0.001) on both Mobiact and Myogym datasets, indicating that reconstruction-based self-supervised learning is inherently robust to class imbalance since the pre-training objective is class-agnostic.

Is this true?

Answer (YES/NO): NO